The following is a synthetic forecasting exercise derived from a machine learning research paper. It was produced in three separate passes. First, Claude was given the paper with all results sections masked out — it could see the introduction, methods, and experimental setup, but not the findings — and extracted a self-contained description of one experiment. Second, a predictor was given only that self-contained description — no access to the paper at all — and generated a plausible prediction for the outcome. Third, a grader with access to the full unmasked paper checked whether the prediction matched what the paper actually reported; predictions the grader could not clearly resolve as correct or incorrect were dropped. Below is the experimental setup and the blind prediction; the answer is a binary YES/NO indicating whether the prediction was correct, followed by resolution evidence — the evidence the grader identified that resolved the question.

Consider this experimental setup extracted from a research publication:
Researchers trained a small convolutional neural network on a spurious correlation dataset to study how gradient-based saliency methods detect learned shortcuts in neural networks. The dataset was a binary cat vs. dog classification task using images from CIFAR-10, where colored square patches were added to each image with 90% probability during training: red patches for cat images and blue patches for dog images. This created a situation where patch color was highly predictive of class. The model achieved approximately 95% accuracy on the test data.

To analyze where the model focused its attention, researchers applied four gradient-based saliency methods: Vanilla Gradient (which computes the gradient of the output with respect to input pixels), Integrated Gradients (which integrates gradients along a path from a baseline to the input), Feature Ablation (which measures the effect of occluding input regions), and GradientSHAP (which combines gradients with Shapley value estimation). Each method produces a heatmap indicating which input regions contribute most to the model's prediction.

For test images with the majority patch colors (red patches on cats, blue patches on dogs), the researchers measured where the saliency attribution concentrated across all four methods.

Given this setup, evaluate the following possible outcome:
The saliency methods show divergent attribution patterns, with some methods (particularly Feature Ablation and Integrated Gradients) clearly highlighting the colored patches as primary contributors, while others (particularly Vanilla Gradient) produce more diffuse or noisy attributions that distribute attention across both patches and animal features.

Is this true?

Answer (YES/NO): NO